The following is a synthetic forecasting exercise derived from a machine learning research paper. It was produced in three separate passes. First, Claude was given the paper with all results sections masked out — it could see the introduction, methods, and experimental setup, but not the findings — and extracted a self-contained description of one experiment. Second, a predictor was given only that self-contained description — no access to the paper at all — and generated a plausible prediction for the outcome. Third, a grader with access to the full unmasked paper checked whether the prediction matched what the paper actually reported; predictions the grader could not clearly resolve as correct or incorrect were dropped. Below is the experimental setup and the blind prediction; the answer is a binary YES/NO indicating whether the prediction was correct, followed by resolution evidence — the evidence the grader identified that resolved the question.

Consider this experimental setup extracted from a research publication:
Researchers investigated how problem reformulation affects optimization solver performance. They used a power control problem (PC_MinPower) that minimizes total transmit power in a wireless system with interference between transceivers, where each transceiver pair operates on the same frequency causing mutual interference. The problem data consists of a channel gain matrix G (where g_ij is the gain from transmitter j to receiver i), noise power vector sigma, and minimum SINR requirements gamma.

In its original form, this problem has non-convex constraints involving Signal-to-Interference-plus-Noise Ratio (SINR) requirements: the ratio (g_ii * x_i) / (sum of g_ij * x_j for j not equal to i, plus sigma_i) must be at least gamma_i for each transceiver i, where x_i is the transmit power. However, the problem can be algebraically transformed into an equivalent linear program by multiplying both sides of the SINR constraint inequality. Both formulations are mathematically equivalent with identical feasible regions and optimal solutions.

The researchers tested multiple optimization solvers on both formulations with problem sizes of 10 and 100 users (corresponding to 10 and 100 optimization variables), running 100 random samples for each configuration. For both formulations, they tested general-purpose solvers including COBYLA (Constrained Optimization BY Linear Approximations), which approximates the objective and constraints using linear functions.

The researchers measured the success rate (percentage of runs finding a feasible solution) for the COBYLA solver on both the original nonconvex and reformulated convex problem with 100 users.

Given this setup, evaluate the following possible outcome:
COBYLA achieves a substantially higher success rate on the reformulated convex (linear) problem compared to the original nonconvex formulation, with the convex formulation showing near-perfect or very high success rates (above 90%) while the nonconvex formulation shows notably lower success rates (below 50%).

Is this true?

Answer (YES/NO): YES